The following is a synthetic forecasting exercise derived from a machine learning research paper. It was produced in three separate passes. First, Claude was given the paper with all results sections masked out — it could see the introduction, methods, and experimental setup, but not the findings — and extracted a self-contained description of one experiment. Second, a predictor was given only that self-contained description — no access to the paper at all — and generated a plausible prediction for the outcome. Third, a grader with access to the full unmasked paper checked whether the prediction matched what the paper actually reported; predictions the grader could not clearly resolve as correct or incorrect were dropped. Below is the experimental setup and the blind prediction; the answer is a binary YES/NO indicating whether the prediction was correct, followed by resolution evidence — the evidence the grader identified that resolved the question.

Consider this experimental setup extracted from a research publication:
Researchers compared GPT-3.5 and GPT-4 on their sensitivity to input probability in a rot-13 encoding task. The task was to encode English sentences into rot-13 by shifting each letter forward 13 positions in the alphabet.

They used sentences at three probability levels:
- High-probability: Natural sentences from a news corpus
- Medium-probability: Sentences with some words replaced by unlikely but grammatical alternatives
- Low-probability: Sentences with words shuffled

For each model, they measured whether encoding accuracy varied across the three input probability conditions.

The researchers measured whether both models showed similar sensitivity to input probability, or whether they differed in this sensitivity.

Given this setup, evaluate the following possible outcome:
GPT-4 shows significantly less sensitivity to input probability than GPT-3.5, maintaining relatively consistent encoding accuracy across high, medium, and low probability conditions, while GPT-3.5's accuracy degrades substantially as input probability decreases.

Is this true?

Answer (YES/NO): NO